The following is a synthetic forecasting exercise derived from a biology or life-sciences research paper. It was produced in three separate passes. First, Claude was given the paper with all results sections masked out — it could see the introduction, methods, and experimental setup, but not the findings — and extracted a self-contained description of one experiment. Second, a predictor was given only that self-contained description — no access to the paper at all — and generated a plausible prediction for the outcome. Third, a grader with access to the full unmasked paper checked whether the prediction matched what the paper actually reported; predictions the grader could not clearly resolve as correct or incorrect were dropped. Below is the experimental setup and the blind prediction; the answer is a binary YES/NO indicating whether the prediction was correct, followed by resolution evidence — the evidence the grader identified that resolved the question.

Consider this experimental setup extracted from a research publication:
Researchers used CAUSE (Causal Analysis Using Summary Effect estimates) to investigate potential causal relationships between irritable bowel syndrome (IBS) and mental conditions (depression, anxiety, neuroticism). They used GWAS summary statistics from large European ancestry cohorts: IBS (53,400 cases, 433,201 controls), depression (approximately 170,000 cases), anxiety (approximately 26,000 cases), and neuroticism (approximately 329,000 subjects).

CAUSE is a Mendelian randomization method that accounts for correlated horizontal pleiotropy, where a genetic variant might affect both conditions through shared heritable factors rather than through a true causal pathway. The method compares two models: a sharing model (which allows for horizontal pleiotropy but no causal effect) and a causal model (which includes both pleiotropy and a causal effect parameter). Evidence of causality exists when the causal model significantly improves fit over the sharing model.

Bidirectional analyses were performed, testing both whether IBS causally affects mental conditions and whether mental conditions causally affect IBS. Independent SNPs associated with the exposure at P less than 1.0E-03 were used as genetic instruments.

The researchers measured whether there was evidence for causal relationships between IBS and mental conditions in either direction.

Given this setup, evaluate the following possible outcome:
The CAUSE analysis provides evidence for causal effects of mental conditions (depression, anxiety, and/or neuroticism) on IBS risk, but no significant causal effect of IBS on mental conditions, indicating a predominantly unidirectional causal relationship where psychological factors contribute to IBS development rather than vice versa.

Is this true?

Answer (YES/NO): NO